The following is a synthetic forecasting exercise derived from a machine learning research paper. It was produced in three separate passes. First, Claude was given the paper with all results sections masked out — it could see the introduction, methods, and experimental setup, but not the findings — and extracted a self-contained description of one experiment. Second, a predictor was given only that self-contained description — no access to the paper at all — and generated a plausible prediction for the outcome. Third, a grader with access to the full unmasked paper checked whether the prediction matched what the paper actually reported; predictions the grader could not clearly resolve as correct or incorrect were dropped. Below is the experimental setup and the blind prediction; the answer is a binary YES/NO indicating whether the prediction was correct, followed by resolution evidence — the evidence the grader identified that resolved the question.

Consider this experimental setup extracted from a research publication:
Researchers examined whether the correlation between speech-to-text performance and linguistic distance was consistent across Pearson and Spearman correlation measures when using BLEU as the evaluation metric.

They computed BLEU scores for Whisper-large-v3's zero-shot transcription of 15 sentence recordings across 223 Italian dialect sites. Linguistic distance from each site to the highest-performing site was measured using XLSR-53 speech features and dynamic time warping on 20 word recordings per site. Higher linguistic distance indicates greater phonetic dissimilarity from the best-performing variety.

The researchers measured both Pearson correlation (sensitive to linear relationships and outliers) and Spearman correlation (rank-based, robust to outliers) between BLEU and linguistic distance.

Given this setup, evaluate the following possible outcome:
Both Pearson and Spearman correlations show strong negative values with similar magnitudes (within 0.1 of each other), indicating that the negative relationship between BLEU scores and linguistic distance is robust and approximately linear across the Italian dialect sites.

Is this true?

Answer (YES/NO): YES